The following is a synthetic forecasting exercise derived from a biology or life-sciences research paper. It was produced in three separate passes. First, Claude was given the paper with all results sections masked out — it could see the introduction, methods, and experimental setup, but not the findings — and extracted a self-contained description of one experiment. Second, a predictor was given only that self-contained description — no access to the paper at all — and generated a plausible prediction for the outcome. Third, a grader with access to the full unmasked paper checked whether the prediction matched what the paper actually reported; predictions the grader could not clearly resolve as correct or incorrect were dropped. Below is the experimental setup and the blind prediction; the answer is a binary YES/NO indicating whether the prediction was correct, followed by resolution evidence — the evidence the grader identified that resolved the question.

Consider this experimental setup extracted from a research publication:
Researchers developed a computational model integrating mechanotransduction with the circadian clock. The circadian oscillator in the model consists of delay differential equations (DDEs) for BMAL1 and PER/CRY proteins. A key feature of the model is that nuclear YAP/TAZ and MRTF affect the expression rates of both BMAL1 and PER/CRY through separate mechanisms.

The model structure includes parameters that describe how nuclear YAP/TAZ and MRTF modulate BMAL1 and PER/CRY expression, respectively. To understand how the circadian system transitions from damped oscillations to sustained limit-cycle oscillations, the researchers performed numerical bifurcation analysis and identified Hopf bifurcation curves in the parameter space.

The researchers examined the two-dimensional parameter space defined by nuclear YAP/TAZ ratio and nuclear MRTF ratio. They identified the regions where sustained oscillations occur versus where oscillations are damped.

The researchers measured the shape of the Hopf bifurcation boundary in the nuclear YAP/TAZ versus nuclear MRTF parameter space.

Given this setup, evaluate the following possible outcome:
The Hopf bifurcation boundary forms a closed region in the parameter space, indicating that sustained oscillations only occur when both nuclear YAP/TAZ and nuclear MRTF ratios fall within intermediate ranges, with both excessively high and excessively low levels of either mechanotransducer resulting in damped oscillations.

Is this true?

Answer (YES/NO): NO